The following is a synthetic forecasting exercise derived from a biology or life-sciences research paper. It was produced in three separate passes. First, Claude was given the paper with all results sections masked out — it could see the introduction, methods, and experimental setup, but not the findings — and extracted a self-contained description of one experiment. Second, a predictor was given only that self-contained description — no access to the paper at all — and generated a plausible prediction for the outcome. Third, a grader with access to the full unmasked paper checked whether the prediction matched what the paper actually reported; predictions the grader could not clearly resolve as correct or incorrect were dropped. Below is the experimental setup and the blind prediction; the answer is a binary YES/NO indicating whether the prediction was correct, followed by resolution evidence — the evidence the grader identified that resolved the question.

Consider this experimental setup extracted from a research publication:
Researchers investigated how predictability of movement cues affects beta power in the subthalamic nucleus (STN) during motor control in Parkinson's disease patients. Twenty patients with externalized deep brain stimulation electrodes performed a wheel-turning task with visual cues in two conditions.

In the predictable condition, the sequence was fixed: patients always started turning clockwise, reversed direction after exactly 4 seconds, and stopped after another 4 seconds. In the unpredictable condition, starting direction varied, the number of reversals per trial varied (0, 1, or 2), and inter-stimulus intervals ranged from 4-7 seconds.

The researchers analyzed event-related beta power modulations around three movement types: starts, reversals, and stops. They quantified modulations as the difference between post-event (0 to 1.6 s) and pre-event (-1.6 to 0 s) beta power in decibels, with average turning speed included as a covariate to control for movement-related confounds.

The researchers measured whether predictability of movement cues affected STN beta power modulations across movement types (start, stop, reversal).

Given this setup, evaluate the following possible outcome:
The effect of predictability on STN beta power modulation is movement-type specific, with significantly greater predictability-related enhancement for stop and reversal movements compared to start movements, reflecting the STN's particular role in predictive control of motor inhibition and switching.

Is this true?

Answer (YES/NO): NO